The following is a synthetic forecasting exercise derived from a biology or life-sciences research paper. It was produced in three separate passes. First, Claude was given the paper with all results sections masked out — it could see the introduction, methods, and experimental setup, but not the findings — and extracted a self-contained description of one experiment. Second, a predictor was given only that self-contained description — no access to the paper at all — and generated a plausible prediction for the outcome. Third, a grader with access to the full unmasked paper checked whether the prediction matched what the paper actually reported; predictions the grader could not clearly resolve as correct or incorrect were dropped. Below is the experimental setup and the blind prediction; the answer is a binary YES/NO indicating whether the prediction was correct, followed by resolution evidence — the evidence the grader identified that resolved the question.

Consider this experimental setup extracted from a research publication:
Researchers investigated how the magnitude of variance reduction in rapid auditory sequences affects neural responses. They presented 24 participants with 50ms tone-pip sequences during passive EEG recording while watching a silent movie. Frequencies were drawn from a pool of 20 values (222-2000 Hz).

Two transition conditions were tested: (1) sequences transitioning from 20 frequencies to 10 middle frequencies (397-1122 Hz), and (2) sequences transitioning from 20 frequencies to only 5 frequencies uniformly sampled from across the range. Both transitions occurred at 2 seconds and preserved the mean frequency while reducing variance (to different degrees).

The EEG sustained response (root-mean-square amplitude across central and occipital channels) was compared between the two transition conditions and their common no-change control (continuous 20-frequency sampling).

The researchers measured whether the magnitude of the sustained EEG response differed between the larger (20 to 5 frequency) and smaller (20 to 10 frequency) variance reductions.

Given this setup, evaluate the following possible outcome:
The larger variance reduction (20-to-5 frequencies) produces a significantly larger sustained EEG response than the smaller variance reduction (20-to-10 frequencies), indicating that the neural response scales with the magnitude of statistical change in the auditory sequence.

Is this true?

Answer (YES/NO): YES